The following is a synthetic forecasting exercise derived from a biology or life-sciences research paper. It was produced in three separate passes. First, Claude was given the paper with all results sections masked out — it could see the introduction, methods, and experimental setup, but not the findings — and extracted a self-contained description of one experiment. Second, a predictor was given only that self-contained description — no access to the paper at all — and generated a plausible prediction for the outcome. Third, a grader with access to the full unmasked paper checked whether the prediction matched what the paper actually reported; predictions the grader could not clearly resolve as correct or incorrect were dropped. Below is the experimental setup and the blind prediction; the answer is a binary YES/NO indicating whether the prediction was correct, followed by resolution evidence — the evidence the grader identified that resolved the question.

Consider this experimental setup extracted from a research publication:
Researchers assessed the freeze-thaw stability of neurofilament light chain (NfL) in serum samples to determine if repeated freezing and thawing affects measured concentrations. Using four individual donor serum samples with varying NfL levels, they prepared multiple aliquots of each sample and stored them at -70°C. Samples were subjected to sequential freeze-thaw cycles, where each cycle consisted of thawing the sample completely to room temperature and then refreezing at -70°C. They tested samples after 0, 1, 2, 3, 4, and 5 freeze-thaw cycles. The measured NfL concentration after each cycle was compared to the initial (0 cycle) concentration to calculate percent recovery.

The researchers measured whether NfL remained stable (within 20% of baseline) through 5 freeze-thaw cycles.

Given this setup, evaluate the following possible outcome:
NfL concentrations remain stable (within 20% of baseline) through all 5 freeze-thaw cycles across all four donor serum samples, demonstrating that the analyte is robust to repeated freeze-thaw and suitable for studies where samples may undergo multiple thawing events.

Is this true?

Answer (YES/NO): YES